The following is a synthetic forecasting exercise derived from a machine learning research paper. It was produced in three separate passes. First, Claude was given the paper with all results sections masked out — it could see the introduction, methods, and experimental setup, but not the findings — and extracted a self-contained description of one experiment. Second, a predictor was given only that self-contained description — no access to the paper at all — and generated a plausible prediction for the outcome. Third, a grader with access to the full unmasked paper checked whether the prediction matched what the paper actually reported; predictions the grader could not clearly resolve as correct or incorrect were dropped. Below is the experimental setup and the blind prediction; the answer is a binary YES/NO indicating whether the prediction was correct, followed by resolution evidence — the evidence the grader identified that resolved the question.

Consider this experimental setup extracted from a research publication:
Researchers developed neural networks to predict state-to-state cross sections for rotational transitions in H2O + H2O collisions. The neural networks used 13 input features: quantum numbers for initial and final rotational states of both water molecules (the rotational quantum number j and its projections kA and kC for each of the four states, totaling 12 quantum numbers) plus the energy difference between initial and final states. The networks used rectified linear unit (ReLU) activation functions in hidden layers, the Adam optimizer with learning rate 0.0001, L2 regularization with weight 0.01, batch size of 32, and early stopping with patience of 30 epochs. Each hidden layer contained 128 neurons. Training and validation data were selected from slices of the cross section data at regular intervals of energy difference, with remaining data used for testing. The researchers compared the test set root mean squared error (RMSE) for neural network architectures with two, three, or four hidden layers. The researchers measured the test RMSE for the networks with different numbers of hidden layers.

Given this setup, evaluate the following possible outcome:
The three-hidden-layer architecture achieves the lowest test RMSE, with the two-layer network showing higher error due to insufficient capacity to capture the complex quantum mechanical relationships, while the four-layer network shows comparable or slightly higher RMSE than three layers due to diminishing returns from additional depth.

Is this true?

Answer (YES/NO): NO